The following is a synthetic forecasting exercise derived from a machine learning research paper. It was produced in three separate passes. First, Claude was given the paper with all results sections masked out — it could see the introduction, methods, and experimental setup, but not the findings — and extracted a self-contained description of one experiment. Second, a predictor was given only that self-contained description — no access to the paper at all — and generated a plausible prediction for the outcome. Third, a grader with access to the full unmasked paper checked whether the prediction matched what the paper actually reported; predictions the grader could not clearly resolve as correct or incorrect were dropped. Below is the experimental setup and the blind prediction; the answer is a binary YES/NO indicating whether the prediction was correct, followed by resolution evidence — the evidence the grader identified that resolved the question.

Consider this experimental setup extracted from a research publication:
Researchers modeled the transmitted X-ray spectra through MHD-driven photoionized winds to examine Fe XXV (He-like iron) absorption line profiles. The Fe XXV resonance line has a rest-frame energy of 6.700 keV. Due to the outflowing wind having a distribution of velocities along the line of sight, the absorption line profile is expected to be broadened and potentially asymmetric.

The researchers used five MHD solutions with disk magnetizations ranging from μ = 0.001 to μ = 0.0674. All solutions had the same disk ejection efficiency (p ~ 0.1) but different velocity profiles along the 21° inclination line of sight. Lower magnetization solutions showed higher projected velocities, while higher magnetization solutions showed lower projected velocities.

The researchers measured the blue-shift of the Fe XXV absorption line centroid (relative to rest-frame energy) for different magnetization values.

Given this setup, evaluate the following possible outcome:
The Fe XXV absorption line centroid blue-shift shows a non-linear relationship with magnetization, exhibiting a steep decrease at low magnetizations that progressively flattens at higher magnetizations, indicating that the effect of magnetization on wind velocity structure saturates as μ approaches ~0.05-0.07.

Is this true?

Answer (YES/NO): NO